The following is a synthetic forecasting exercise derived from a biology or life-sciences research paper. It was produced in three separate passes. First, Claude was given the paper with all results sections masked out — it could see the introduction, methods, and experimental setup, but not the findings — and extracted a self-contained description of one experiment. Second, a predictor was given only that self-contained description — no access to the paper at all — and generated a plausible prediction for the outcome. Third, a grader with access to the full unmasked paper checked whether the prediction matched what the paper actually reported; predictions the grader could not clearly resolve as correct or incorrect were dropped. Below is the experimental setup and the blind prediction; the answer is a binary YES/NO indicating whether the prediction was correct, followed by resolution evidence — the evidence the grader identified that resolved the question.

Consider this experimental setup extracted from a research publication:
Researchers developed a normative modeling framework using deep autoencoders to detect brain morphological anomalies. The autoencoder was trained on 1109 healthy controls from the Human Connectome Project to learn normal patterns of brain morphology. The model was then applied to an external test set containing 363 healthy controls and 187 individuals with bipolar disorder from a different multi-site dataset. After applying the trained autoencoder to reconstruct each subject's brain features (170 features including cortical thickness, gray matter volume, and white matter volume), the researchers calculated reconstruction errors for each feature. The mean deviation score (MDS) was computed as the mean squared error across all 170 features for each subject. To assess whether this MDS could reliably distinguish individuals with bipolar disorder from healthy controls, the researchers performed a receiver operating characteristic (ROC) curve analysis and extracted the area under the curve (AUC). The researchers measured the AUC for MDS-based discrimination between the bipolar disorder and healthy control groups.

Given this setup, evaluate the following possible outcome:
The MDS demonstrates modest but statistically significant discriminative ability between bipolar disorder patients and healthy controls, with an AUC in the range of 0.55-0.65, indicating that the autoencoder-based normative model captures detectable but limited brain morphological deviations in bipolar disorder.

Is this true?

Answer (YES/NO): YES